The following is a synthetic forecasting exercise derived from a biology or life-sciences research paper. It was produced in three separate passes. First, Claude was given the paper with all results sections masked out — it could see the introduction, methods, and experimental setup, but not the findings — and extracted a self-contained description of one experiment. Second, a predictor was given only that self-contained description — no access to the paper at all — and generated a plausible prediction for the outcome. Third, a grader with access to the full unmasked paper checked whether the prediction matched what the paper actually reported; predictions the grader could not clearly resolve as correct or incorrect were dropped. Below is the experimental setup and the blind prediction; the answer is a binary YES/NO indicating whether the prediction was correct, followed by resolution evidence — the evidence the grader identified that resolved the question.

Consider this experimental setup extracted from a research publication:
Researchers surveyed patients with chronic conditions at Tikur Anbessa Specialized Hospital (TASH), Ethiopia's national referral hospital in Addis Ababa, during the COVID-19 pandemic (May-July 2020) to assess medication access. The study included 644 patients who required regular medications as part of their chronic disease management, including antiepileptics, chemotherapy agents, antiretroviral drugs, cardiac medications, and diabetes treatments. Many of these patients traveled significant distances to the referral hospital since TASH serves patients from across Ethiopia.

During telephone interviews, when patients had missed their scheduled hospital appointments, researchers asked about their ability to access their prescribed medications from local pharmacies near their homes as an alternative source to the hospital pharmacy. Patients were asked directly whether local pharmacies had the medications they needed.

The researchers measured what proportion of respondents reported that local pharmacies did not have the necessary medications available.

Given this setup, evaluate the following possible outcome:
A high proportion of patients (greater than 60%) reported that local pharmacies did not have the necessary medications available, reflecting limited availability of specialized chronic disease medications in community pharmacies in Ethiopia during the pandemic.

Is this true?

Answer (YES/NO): NO